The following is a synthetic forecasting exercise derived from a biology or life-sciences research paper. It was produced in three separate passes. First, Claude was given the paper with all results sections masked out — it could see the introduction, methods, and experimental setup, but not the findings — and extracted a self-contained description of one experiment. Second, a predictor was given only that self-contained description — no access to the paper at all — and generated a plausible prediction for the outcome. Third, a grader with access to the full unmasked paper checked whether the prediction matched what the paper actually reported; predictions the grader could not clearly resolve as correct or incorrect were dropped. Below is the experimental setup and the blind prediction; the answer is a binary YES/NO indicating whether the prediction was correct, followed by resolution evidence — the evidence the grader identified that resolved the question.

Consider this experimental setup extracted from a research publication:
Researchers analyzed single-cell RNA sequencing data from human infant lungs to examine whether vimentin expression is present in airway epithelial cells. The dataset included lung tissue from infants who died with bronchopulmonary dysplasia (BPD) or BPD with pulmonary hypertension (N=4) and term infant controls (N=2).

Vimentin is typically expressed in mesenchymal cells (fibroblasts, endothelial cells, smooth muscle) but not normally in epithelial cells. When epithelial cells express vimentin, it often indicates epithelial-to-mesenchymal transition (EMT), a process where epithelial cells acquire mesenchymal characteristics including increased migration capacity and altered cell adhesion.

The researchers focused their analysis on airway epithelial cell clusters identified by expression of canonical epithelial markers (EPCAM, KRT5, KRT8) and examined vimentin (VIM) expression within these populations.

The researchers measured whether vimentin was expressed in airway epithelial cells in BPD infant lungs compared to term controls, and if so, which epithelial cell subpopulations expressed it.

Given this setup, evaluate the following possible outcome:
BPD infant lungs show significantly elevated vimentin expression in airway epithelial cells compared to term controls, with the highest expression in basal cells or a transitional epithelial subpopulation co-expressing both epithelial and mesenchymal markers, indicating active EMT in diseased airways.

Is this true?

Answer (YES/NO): NO